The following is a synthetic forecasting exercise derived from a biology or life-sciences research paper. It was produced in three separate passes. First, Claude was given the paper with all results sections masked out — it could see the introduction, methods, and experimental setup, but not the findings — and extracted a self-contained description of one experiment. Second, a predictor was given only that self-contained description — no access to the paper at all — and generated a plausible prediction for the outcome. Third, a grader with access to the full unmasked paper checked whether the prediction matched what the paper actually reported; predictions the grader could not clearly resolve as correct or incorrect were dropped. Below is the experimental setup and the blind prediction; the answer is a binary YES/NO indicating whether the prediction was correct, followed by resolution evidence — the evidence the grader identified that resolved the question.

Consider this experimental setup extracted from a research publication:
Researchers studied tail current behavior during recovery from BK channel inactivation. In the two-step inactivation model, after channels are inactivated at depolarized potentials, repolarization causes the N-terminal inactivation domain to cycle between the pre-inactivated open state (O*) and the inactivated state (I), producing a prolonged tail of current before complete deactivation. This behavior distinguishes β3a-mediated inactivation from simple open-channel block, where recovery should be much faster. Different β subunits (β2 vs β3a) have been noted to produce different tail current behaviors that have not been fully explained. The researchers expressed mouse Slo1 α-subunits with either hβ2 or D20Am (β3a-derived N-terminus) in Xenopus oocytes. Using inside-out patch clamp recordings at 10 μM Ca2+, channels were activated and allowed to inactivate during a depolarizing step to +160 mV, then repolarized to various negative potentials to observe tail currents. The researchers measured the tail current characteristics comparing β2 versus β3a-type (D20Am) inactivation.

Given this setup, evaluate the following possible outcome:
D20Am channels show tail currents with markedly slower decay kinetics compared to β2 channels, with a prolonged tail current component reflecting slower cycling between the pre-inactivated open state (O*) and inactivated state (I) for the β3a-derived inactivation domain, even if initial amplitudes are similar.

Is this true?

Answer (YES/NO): YES